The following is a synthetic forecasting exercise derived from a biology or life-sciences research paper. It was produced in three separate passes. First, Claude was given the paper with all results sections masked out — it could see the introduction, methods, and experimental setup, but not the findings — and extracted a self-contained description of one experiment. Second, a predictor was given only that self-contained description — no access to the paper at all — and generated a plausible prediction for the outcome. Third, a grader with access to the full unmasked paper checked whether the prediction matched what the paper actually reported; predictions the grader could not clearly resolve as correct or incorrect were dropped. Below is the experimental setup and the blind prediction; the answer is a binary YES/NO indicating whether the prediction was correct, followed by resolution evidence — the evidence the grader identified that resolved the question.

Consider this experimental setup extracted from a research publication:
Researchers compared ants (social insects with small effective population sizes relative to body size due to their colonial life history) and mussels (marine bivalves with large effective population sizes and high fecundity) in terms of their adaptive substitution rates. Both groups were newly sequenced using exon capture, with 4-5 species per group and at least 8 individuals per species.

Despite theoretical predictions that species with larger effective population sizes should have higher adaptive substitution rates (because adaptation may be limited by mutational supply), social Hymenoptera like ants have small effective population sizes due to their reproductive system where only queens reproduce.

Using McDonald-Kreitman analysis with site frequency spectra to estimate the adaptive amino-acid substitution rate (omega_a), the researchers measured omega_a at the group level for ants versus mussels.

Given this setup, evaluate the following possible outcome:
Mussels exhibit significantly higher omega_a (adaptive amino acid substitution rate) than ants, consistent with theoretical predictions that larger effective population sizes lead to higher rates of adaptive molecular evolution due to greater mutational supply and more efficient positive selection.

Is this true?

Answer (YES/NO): NO